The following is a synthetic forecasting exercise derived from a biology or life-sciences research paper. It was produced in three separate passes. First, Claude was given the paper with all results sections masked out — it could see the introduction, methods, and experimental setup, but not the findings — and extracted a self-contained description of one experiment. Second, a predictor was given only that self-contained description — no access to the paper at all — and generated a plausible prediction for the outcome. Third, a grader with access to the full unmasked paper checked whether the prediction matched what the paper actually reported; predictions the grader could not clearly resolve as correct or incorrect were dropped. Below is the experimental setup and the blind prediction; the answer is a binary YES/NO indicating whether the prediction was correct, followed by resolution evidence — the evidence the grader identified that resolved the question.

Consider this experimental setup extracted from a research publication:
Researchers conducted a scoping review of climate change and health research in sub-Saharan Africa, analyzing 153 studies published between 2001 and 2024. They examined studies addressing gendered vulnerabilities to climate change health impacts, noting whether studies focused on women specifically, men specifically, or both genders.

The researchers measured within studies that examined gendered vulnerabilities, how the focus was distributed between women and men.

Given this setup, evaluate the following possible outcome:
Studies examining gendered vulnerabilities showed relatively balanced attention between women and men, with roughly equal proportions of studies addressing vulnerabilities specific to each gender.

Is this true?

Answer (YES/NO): NO